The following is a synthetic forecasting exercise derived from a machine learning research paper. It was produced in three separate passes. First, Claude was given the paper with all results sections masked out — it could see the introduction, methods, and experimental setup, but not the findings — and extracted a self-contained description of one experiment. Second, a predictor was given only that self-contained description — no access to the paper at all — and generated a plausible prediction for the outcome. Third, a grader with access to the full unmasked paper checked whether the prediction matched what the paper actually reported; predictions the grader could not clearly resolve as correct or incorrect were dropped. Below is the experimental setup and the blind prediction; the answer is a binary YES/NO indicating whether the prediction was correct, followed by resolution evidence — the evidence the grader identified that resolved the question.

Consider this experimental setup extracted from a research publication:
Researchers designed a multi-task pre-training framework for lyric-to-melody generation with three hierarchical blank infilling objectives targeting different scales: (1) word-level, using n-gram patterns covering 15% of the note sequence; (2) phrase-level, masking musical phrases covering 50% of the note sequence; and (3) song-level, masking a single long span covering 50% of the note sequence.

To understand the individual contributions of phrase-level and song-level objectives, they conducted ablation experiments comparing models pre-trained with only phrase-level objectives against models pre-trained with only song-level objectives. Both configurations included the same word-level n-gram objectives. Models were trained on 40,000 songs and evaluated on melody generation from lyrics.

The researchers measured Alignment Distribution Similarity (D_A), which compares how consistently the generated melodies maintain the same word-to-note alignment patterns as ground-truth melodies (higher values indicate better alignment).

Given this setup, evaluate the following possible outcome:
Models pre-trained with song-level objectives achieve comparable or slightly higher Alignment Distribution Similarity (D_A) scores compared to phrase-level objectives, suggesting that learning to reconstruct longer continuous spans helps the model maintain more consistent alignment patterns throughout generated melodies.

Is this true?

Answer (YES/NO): YES